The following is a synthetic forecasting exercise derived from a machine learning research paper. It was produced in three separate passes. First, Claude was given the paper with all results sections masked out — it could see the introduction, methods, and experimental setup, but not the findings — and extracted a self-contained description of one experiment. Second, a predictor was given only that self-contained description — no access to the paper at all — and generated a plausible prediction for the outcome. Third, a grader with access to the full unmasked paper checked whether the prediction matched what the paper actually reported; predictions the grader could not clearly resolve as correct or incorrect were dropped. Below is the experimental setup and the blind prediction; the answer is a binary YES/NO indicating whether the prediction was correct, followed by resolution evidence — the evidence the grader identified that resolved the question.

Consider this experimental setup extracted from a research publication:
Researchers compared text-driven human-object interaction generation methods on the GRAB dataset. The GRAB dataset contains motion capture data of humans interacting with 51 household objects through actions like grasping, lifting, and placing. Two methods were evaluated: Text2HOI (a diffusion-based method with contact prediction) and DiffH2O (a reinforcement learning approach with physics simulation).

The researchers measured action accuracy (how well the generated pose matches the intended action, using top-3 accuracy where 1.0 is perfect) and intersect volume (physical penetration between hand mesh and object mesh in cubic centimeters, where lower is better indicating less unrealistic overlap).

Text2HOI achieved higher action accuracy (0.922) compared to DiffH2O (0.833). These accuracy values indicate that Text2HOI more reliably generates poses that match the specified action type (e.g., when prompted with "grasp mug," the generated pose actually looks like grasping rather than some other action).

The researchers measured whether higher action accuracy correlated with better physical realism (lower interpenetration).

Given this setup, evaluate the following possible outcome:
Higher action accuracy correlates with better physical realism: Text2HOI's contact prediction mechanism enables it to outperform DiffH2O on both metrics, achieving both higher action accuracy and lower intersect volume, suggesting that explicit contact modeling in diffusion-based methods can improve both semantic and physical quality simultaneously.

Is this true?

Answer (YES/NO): NO